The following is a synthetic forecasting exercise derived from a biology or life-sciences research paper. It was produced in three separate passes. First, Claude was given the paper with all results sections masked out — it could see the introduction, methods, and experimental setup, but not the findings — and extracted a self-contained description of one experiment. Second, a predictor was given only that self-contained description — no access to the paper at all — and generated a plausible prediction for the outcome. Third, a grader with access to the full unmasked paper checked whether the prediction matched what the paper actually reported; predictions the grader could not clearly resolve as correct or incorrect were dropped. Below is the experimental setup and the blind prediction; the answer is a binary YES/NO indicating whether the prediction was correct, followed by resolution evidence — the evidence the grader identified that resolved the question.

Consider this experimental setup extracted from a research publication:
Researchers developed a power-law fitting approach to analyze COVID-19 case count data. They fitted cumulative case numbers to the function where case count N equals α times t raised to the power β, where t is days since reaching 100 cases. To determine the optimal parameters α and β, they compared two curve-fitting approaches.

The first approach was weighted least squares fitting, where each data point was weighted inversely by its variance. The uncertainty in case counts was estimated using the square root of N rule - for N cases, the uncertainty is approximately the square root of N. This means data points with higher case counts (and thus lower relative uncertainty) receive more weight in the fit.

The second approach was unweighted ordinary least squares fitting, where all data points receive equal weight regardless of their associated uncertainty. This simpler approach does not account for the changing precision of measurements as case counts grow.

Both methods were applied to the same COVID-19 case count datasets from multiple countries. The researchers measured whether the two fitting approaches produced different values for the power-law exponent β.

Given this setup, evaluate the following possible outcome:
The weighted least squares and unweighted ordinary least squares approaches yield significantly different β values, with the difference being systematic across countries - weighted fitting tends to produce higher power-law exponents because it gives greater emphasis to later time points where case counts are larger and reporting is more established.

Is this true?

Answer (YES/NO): NO